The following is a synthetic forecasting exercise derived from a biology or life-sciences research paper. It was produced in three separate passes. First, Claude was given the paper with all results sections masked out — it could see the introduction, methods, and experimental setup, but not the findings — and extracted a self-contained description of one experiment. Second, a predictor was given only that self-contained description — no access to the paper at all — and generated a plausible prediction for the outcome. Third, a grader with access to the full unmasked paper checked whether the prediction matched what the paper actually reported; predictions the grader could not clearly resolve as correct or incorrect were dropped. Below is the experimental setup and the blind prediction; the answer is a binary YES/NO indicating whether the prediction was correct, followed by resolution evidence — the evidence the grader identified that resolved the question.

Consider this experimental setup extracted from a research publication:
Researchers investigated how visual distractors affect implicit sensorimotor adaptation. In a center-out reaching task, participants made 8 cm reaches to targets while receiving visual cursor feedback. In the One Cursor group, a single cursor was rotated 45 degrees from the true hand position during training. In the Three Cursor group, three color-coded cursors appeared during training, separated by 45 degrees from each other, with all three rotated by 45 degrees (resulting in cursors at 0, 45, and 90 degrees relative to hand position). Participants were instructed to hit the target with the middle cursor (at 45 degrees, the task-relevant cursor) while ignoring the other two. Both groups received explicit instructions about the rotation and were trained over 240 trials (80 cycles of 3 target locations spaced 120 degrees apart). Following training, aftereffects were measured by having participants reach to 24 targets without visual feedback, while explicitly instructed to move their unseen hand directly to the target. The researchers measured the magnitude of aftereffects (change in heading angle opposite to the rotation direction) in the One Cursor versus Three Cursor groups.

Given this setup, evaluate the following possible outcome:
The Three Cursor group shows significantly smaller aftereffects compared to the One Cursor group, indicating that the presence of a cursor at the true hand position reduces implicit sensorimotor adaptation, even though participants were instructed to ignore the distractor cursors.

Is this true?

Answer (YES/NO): NO